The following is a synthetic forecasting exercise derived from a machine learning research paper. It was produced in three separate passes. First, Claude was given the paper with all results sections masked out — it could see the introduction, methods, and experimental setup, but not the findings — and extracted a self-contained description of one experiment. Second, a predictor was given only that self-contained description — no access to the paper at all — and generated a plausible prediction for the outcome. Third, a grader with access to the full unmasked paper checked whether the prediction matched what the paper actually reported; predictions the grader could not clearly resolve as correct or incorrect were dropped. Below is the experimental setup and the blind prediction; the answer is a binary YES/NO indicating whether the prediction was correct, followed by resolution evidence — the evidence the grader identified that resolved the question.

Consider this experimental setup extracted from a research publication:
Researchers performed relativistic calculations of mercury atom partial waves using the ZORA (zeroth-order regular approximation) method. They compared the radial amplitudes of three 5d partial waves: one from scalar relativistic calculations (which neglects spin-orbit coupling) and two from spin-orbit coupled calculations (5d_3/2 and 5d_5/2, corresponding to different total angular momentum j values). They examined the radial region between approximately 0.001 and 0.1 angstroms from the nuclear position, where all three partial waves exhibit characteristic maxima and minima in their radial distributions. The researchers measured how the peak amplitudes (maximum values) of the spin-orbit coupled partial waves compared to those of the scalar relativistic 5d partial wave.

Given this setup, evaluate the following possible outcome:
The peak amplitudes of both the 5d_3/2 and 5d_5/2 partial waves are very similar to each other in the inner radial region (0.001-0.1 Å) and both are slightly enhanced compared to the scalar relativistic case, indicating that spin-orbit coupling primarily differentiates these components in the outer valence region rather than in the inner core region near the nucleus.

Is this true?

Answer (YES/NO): NO